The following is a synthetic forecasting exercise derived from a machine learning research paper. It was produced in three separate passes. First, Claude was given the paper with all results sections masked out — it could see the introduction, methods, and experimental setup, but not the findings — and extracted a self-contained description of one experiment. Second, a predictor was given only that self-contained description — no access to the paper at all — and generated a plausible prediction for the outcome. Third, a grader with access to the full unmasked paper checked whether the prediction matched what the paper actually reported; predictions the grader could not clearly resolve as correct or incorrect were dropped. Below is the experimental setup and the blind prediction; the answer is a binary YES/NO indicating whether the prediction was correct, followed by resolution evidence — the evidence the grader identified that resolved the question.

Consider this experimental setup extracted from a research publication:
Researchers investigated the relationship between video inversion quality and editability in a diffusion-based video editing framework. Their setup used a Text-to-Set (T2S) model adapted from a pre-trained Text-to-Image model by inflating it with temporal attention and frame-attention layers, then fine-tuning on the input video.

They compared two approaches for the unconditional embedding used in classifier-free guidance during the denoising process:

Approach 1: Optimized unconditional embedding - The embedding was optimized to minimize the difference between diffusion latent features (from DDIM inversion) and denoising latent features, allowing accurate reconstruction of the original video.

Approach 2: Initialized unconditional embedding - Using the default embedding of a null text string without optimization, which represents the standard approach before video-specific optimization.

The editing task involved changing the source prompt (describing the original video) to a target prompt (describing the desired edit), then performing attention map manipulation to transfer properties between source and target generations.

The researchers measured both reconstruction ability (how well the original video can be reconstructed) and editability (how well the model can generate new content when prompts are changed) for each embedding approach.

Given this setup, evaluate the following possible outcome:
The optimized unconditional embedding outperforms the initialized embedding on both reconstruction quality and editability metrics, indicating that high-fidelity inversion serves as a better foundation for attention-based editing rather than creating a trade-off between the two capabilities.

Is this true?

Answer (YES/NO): NO